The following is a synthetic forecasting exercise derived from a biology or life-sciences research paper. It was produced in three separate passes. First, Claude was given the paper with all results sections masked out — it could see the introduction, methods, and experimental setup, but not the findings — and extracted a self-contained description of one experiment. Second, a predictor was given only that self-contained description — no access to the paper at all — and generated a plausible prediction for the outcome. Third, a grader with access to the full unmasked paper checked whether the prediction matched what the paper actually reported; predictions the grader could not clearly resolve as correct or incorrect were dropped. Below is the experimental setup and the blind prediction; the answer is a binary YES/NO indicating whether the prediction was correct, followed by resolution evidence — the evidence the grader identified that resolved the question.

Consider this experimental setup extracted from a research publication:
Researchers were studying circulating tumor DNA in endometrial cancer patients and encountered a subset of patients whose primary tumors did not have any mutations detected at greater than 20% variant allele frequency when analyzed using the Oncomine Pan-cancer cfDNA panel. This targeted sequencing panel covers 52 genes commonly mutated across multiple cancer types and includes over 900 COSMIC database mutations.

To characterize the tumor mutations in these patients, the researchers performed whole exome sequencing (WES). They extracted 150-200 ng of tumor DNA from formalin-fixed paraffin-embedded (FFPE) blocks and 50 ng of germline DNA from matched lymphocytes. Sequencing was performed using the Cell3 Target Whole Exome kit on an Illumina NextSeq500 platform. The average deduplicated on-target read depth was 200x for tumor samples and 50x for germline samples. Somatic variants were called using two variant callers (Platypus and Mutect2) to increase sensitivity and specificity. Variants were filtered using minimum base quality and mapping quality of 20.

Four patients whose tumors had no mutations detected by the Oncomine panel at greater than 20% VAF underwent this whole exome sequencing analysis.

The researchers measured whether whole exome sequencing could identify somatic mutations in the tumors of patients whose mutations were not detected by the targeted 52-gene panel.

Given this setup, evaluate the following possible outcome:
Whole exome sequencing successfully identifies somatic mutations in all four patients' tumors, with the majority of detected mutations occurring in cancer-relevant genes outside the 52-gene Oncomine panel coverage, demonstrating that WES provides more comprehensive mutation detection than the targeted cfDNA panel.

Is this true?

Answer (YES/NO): NO